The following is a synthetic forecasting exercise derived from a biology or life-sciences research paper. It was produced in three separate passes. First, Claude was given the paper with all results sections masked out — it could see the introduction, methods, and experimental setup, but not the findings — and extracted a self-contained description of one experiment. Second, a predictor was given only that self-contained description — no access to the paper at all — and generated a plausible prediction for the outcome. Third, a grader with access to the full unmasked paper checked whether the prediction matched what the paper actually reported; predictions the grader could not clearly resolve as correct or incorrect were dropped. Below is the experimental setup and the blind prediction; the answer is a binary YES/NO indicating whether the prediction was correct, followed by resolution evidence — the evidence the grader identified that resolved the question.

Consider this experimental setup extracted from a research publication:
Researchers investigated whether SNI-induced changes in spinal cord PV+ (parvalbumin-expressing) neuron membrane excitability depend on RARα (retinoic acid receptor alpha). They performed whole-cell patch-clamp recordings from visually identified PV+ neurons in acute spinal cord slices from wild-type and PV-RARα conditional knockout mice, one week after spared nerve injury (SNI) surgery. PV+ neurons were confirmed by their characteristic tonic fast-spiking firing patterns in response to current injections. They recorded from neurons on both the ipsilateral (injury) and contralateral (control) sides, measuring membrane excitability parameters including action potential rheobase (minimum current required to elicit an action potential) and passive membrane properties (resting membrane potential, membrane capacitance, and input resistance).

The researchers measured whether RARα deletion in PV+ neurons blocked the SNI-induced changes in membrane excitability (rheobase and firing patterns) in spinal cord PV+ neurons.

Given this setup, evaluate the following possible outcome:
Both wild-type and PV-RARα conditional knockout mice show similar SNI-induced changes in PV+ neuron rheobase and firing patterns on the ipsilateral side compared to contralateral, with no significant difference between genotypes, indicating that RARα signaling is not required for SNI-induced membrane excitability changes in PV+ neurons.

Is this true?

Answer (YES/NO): YES